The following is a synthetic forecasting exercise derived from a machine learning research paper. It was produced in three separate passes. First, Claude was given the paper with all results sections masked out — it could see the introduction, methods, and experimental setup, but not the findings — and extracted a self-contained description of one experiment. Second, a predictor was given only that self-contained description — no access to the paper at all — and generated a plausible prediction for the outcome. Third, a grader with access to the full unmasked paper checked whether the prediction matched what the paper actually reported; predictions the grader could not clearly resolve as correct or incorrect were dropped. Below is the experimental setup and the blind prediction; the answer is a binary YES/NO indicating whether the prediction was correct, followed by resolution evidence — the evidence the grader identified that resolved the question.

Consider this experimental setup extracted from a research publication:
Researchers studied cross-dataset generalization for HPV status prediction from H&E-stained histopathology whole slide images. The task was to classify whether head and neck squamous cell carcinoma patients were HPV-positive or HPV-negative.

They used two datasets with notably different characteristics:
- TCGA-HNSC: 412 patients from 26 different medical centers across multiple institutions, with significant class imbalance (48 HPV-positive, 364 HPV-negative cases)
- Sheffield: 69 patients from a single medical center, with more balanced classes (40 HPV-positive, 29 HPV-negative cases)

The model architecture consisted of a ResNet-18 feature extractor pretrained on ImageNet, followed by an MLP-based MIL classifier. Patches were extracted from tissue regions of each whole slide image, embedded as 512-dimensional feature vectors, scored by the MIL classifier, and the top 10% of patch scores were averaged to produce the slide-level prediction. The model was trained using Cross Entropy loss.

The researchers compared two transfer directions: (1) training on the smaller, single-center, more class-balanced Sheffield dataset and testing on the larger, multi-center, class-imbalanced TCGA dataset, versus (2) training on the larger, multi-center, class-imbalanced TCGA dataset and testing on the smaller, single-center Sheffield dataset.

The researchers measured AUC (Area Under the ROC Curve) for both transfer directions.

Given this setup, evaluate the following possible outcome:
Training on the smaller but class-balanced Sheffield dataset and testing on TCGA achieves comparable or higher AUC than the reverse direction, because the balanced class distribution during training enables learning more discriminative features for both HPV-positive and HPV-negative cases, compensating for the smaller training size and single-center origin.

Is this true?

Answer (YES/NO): YES